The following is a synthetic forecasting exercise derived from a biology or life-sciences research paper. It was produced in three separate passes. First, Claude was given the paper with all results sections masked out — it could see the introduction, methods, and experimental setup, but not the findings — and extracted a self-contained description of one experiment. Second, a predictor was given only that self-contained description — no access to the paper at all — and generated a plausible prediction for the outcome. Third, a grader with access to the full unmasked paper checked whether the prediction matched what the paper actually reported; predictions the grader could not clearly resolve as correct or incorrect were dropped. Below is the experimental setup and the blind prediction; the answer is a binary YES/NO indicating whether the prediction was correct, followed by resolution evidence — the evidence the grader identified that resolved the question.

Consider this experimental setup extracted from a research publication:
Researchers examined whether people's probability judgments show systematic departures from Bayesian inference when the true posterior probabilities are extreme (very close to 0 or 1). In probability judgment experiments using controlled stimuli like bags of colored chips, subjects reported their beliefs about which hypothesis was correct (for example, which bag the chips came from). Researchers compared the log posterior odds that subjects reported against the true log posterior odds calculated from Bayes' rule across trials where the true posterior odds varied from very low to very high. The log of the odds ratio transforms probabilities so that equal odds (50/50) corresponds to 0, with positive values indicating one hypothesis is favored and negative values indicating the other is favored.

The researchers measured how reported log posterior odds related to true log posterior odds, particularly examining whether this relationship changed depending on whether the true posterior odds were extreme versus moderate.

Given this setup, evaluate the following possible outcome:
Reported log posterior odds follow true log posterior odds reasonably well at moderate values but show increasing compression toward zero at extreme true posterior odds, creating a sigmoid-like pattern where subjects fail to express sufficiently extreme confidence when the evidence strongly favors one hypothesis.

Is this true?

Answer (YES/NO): YES